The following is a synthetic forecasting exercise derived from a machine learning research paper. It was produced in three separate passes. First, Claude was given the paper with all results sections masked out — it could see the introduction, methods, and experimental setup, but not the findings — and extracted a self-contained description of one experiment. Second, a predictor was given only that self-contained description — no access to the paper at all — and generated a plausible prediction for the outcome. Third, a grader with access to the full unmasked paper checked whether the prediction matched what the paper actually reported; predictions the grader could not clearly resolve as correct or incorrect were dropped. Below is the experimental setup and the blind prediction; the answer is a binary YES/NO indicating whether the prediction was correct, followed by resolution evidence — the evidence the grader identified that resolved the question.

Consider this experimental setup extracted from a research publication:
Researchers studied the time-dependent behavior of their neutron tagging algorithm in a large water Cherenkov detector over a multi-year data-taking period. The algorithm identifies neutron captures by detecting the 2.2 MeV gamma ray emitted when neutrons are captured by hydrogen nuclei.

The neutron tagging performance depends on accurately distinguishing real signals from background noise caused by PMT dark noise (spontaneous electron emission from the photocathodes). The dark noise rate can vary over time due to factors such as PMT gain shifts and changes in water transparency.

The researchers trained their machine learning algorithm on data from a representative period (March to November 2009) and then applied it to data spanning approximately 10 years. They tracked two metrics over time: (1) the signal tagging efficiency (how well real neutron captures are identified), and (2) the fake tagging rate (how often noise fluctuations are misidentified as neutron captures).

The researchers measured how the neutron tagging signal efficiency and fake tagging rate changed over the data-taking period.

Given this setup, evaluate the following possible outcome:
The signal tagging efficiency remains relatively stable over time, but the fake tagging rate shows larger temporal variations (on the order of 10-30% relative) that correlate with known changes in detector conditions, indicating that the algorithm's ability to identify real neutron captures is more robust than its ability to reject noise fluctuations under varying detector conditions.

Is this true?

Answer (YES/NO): YES